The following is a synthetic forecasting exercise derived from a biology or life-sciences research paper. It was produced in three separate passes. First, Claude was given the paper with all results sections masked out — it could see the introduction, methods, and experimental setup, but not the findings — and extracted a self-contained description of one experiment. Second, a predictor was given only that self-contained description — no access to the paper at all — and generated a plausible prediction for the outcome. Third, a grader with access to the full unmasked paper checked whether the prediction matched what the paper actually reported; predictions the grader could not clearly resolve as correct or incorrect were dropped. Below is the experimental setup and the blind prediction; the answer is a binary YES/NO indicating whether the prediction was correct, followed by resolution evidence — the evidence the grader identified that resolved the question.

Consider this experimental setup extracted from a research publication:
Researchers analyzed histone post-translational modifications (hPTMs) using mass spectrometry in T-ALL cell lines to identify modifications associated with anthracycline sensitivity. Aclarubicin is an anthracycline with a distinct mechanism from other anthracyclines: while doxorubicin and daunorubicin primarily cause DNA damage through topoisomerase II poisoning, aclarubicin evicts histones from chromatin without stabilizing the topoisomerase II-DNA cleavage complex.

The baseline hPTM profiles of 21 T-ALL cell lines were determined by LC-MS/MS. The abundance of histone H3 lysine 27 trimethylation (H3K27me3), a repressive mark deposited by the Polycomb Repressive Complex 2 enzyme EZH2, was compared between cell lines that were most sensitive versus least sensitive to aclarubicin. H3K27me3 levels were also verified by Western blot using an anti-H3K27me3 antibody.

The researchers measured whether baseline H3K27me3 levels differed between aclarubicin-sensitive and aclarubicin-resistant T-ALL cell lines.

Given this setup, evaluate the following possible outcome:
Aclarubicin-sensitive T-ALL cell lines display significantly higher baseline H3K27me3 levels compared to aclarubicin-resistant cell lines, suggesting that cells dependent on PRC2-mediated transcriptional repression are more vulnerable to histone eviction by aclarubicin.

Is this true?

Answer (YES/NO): YES